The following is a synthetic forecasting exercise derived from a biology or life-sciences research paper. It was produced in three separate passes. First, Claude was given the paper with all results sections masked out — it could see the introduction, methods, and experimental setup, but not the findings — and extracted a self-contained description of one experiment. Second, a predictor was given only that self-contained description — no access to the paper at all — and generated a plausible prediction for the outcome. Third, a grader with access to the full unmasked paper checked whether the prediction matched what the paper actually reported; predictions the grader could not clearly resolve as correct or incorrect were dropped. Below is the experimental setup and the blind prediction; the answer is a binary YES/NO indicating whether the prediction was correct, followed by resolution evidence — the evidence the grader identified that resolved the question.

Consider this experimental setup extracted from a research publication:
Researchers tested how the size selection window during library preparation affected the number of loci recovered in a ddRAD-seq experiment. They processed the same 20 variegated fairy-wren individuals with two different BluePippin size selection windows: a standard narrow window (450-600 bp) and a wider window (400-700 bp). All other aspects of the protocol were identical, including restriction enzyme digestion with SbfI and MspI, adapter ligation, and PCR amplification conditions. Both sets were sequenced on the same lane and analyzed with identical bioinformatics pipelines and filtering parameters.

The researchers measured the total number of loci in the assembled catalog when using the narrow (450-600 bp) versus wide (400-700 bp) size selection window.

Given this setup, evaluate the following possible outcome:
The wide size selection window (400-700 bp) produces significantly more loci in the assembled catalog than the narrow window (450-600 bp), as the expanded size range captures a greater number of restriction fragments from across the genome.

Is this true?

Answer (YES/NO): YES